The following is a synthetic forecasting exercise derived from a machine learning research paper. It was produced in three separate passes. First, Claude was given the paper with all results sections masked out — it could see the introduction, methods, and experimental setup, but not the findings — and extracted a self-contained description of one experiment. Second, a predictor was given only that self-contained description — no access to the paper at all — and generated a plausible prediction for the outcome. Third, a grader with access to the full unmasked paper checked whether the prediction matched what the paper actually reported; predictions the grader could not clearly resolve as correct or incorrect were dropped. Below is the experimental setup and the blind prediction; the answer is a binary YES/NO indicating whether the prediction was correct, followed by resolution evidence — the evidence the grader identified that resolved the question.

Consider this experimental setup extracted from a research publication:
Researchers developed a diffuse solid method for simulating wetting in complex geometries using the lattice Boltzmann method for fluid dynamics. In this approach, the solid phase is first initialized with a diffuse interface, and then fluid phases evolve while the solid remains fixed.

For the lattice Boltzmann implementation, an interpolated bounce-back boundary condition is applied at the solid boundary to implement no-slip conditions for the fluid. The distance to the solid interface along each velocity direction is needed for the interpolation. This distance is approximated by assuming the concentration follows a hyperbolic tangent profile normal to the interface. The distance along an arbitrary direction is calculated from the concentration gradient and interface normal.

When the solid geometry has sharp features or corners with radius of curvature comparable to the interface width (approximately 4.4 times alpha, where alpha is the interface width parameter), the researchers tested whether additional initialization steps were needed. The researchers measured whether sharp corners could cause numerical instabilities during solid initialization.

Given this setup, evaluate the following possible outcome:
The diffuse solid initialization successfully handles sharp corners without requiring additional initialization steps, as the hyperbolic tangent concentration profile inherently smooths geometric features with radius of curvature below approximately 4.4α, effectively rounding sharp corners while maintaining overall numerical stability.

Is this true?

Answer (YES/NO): NO